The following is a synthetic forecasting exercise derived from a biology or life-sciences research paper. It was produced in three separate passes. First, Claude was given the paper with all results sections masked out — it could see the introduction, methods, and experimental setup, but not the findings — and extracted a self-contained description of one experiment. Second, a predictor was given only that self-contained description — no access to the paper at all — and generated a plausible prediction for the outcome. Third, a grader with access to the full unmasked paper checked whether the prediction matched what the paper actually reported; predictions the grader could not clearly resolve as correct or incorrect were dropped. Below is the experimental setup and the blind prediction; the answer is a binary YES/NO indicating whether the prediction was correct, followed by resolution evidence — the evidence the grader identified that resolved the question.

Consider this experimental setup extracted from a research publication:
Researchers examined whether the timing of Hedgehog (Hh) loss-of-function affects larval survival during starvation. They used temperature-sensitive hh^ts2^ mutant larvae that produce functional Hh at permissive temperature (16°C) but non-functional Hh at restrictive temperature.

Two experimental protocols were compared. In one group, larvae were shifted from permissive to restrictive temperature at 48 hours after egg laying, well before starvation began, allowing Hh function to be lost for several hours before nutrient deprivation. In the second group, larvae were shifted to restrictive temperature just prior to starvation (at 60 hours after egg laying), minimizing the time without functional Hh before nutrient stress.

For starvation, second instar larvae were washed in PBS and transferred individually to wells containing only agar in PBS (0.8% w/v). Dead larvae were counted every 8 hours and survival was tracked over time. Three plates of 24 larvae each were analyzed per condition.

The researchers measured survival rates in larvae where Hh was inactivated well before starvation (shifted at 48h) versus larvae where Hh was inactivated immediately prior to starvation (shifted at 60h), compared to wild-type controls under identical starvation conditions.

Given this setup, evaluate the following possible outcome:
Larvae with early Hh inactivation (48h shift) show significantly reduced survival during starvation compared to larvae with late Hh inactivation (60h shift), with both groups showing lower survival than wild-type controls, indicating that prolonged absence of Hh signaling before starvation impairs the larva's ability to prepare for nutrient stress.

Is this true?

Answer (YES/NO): NO